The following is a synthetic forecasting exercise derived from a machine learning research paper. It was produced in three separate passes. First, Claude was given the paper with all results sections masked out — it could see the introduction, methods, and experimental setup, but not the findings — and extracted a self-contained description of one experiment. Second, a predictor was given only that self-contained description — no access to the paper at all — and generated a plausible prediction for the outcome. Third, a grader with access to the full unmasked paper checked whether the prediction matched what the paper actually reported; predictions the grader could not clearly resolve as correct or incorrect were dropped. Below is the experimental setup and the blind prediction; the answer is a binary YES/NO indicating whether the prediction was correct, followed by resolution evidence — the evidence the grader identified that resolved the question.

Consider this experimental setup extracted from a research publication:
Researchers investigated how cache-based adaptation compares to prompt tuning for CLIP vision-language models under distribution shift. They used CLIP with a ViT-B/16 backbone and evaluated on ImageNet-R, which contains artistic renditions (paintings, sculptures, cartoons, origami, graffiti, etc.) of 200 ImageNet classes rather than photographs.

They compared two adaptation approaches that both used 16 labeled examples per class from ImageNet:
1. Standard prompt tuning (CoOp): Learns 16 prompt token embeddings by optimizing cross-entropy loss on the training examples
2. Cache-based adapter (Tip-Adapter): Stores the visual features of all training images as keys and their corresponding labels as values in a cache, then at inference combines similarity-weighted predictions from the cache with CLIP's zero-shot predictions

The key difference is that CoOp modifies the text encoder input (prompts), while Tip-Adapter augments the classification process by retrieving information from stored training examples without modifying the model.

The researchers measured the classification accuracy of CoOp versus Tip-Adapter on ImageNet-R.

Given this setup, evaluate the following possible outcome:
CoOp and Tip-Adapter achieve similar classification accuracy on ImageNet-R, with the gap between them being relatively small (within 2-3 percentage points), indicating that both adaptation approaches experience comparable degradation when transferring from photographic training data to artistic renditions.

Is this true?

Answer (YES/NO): YES